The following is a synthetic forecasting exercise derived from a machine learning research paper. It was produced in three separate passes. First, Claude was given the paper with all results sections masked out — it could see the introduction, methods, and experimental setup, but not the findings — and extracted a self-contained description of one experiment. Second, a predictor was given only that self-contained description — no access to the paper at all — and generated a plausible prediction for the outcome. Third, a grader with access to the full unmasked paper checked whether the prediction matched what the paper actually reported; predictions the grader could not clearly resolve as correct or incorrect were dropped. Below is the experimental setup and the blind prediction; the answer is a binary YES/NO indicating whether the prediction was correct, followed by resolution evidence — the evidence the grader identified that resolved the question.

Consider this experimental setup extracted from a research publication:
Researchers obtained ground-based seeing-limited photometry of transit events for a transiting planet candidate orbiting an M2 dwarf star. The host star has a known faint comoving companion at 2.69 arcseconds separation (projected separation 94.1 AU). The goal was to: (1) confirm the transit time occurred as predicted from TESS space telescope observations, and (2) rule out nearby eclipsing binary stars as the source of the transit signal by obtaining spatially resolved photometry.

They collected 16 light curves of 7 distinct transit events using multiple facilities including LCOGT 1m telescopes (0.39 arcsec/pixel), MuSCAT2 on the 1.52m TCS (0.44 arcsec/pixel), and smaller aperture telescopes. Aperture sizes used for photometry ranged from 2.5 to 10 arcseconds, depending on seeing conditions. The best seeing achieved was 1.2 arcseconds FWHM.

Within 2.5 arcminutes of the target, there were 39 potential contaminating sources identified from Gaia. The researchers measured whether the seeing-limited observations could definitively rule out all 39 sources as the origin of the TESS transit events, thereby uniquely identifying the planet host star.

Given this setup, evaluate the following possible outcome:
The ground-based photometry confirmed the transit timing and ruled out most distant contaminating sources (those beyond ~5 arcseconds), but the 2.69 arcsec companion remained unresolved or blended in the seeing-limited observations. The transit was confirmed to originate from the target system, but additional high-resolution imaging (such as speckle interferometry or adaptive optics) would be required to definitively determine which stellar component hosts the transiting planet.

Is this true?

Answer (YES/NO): NO